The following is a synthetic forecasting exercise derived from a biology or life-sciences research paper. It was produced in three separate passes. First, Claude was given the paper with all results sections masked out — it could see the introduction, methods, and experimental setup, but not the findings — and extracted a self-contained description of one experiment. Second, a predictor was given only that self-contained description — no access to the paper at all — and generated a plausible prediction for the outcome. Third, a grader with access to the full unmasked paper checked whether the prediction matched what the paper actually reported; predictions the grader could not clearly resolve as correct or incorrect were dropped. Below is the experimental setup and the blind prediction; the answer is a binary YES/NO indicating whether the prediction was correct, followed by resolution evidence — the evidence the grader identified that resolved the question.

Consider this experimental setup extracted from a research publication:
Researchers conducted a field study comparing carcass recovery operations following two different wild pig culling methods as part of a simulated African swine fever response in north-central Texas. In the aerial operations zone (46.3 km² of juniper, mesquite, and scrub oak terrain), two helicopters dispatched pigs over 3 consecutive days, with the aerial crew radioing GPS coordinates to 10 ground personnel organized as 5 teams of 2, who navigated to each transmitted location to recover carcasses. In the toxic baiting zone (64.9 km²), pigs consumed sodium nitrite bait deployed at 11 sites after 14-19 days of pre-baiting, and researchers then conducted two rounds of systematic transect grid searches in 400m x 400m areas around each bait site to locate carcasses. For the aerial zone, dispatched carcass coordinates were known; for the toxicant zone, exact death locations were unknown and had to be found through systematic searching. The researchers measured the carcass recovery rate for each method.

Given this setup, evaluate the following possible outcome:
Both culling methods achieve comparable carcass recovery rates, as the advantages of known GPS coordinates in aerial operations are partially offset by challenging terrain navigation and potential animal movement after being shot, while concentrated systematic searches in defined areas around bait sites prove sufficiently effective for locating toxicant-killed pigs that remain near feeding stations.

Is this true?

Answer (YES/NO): NO